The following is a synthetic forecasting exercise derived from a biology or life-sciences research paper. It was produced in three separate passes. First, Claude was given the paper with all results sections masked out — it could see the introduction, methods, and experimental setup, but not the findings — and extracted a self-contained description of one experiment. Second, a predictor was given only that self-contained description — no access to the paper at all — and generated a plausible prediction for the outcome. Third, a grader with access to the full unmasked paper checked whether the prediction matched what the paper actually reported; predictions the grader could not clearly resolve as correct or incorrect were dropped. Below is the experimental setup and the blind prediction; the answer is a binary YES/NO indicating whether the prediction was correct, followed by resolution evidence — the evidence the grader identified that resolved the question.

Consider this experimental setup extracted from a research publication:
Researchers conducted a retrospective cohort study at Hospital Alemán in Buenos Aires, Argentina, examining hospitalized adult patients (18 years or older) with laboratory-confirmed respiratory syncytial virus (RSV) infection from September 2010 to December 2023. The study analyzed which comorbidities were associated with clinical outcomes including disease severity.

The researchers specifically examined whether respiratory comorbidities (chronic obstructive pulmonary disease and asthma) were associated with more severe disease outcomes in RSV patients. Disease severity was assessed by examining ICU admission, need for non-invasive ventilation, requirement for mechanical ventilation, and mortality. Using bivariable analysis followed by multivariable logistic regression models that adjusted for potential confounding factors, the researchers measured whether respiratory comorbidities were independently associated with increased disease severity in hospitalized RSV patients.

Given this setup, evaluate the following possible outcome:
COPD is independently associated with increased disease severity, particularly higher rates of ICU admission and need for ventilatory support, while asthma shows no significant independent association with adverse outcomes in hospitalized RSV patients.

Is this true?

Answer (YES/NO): NO